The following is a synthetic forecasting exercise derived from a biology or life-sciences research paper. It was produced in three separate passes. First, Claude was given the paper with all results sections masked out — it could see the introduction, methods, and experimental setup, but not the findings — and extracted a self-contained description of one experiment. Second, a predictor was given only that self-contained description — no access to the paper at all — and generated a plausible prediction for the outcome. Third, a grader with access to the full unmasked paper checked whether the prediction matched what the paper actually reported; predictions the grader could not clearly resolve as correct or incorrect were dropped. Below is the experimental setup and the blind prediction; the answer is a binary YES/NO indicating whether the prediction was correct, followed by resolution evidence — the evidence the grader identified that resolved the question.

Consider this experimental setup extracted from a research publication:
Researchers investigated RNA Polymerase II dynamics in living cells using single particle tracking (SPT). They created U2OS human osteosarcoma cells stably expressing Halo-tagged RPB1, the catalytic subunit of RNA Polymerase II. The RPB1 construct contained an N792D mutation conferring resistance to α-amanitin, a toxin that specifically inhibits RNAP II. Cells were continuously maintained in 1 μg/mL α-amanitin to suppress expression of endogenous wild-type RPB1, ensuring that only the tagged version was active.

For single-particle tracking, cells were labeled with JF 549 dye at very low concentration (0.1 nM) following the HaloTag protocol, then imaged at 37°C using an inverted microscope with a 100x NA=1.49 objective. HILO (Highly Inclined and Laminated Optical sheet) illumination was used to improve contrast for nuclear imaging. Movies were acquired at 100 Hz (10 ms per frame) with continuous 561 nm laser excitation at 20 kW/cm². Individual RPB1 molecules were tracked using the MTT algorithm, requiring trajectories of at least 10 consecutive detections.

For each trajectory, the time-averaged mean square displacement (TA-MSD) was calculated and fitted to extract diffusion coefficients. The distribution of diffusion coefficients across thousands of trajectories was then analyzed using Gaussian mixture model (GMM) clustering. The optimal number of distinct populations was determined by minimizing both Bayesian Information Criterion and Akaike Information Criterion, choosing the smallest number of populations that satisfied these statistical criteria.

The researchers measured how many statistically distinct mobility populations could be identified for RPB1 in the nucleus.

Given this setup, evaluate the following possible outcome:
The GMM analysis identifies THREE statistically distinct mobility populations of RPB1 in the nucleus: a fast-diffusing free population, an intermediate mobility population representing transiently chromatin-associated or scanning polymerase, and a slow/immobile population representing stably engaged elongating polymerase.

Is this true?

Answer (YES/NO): NO